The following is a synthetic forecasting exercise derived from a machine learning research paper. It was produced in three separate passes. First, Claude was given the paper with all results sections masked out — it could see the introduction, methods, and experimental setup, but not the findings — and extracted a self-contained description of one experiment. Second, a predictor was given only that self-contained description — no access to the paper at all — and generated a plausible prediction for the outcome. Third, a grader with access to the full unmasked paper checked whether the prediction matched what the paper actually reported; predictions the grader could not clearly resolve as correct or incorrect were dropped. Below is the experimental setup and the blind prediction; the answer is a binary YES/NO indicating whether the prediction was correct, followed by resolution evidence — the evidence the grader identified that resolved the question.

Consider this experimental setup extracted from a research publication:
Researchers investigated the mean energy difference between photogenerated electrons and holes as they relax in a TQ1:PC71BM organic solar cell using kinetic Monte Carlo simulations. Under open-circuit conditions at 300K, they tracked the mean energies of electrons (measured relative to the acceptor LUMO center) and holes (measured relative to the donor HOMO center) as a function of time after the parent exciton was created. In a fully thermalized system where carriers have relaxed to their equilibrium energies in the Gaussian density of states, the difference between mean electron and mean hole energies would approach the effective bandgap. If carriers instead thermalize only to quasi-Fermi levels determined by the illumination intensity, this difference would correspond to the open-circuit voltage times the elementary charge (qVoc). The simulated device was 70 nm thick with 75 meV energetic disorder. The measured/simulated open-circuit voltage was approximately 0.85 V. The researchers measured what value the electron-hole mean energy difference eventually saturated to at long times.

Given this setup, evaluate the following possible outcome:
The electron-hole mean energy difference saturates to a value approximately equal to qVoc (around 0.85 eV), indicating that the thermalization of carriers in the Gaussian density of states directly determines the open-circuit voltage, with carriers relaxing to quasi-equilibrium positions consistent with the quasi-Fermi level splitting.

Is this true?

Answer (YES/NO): NO